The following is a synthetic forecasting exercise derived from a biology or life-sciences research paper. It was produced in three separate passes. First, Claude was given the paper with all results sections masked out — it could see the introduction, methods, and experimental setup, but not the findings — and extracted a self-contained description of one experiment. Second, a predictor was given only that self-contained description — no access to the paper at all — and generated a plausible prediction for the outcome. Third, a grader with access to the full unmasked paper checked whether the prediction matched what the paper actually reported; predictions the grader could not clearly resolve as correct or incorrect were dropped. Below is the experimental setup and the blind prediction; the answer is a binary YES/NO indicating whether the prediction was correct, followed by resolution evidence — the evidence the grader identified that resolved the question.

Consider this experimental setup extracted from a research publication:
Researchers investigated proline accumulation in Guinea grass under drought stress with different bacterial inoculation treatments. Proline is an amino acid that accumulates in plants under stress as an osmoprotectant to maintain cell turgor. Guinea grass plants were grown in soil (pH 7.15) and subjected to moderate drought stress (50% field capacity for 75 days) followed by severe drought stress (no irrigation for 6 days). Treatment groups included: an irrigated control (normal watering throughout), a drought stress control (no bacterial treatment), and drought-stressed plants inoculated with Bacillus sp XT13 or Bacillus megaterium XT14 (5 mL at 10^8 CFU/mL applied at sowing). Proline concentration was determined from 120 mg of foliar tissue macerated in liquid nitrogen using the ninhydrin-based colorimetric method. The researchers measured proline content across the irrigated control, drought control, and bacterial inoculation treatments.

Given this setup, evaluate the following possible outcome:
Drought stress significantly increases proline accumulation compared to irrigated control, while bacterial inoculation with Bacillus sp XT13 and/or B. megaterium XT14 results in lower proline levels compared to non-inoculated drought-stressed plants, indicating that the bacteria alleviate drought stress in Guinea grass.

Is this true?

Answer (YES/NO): NO